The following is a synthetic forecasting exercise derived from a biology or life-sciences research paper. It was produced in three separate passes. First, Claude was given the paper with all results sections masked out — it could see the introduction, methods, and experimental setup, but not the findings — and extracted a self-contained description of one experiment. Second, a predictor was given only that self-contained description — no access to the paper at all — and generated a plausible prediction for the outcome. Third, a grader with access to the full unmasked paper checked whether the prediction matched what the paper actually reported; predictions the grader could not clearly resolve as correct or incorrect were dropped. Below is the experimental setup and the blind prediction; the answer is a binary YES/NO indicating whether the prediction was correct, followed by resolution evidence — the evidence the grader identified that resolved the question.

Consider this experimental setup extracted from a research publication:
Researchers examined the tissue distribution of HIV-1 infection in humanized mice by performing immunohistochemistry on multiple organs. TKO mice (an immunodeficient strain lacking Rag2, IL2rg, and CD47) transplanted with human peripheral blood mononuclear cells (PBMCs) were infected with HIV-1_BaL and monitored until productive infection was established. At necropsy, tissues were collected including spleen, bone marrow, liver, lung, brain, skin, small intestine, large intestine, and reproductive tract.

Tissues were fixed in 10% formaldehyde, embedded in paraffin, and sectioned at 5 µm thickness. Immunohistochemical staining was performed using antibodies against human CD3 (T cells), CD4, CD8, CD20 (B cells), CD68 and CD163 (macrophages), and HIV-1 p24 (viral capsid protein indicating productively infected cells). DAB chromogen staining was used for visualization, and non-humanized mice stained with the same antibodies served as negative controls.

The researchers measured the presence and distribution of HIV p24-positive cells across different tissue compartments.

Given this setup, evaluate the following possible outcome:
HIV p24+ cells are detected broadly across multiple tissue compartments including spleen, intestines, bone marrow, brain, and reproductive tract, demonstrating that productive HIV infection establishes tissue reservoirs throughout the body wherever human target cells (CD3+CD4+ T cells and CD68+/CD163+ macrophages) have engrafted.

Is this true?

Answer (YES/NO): NO